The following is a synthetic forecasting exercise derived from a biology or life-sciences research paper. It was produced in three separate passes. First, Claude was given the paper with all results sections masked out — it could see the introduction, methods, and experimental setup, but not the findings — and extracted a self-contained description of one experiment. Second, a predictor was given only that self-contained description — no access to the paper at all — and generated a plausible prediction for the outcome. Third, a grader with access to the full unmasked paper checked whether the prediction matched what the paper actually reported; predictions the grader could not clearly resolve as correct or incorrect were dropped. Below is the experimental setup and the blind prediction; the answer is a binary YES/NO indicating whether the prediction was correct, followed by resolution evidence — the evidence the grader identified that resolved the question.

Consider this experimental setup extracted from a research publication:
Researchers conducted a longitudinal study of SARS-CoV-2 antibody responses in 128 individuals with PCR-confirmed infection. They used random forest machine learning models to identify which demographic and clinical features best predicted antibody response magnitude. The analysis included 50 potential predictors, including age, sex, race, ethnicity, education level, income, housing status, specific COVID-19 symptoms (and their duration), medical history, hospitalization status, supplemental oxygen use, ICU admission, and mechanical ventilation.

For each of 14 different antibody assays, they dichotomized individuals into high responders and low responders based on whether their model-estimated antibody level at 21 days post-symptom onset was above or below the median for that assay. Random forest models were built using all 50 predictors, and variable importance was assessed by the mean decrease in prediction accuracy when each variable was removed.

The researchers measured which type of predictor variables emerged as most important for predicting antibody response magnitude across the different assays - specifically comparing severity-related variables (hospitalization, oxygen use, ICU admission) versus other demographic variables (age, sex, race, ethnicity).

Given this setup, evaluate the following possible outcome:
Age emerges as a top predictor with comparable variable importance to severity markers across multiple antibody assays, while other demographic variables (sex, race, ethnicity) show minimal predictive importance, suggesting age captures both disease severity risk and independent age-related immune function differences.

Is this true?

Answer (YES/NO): NO